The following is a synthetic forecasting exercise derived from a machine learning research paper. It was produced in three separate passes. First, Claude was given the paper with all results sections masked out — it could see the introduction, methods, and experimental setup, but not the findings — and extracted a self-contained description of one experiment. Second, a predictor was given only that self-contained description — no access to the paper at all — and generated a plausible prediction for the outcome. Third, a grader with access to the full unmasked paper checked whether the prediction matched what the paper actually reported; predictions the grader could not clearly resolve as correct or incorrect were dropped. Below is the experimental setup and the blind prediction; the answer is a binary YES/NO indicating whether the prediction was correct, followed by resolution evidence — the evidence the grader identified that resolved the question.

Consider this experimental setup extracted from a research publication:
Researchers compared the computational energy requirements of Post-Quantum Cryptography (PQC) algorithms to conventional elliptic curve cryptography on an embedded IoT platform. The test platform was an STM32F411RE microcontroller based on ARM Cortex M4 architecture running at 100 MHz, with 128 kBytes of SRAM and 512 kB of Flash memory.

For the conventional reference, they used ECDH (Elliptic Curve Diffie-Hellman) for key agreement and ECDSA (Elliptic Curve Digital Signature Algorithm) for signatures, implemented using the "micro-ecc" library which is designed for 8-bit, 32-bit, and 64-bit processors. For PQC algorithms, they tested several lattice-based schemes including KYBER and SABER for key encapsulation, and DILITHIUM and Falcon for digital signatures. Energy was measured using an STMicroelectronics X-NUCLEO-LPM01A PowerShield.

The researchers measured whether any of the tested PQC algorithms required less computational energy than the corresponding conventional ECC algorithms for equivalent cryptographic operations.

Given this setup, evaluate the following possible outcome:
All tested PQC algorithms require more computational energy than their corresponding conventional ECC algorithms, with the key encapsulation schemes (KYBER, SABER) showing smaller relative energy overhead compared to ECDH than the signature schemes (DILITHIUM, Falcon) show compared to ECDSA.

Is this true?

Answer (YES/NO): NO